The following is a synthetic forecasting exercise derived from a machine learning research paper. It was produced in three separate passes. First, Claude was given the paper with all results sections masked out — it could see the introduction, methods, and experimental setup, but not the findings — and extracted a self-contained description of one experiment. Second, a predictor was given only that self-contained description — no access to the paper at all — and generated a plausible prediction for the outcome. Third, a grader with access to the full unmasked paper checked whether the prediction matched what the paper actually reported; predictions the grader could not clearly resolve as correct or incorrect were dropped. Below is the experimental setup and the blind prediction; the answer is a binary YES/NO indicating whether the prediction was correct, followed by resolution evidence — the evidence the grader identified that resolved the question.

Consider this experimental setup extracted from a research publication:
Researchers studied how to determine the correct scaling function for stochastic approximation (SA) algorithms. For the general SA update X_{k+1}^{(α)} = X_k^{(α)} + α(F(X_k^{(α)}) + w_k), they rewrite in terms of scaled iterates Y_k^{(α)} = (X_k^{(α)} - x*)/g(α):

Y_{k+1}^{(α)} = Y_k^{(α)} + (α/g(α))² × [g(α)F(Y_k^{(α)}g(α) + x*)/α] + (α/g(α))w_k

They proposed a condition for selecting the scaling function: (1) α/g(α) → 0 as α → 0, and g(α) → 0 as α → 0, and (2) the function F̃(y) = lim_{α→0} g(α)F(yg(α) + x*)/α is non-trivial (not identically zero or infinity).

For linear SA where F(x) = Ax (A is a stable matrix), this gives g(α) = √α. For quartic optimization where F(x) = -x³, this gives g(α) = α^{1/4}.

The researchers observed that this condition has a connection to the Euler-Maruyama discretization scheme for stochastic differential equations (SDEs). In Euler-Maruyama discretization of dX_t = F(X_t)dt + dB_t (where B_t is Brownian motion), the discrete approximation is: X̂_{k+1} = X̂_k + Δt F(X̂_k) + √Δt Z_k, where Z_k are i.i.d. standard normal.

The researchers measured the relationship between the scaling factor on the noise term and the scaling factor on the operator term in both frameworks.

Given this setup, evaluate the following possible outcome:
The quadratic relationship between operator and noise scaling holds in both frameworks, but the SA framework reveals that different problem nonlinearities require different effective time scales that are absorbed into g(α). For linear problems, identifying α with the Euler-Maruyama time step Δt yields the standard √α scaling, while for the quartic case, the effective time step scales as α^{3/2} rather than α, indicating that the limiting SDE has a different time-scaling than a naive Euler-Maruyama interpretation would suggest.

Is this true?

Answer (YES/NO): NO